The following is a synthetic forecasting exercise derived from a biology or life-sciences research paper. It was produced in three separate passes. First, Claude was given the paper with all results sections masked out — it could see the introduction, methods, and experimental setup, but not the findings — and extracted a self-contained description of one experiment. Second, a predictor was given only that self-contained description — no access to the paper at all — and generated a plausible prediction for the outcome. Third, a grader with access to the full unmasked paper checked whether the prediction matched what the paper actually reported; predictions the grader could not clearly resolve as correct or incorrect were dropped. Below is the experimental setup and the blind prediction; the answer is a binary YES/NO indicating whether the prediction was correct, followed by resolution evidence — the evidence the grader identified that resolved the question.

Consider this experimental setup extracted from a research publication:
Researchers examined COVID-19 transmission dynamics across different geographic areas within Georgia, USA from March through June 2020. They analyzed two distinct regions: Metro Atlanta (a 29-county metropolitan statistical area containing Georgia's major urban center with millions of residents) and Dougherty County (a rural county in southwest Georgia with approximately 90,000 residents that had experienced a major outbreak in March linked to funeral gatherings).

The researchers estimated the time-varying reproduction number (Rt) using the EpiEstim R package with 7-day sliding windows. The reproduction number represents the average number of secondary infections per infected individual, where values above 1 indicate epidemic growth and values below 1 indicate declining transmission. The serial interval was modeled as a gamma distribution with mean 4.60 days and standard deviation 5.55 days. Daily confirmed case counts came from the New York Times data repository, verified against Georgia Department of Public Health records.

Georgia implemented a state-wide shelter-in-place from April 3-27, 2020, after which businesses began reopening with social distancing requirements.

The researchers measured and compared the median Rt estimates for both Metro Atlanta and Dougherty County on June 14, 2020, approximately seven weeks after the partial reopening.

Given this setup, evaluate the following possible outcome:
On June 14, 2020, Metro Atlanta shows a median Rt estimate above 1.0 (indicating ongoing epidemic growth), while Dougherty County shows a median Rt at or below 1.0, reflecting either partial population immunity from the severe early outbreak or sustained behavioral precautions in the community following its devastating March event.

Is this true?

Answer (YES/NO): NO